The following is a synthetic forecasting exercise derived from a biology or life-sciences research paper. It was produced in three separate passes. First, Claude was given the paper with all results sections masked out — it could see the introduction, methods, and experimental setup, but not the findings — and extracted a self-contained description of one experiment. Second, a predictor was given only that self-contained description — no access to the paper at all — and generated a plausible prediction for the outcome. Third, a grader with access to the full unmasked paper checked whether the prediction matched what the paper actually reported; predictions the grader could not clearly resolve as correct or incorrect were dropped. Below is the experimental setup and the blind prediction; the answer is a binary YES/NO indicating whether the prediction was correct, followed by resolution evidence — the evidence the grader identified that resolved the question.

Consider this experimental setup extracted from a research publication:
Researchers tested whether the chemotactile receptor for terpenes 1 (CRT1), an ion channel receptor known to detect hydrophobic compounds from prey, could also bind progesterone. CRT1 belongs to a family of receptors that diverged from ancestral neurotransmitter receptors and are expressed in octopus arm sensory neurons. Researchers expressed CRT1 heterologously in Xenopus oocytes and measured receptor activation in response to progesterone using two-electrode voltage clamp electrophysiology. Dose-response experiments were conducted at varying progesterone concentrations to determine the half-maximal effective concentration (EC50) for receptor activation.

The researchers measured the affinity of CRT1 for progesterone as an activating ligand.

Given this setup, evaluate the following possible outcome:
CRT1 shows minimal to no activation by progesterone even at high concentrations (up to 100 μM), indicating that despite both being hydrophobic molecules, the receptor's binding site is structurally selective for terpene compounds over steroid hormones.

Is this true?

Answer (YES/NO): NO